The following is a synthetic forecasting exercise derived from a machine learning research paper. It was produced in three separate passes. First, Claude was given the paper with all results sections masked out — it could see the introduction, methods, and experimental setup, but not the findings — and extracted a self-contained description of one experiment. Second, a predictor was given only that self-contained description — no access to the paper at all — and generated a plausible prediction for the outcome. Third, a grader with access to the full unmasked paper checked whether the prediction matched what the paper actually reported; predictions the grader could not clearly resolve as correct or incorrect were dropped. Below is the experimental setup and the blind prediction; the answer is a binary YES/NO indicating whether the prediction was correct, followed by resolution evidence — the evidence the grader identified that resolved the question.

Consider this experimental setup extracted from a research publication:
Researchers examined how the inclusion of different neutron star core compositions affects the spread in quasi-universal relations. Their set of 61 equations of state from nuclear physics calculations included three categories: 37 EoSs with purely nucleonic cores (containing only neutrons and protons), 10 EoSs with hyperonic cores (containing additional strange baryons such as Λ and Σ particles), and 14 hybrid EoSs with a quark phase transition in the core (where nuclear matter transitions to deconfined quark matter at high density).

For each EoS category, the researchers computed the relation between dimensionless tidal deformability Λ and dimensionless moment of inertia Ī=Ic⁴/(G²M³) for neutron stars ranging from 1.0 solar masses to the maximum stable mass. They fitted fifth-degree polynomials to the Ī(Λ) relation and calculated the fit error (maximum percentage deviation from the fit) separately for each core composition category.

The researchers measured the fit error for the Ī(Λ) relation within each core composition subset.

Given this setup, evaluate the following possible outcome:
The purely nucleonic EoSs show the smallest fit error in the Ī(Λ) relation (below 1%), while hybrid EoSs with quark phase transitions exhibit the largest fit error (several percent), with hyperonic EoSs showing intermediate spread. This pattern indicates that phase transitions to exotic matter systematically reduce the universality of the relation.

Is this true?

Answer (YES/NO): NO